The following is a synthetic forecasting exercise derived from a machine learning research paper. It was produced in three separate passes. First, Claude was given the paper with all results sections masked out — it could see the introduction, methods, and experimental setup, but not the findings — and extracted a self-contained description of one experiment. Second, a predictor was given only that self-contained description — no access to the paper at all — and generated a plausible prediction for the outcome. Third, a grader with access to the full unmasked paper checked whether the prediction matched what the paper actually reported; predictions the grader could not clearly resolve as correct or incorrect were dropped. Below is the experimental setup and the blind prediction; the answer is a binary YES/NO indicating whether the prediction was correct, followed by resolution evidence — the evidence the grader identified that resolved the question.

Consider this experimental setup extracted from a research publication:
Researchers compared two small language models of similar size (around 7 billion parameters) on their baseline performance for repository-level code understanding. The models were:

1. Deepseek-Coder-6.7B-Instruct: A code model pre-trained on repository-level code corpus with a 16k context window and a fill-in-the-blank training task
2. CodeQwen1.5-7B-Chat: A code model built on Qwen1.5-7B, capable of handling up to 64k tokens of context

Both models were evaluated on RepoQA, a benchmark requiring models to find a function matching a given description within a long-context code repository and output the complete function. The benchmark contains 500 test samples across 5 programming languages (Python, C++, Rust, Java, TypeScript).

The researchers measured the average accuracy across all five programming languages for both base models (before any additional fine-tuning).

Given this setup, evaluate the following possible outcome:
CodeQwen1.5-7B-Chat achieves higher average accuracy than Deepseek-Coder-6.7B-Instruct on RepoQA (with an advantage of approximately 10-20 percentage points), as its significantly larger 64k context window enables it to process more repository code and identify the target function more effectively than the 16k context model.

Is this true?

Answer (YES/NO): NO